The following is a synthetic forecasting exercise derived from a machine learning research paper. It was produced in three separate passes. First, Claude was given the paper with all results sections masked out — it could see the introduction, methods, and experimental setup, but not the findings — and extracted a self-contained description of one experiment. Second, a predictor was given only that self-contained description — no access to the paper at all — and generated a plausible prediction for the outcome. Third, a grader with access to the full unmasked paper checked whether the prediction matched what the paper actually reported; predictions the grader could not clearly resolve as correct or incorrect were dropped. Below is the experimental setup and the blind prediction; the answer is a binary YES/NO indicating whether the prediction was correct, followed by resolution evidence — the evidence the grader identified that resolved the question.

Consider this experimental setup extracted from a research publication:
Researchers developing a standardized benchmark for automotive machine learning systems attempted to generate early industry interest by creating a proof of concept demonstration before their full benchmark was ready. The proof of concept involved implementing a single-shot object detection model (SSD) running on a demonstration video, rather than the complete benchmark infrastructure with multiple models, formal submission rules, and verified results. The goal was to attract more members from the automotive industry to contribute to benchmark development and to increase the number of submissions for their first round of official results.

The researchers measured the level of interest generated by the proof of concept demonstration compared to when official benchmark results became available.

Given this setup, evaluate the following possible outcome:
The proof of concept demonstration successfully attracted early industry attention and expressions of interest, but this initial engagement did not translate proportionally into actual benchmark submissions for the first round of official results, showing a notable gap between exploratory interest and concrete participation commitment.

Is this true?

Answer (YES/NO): NO